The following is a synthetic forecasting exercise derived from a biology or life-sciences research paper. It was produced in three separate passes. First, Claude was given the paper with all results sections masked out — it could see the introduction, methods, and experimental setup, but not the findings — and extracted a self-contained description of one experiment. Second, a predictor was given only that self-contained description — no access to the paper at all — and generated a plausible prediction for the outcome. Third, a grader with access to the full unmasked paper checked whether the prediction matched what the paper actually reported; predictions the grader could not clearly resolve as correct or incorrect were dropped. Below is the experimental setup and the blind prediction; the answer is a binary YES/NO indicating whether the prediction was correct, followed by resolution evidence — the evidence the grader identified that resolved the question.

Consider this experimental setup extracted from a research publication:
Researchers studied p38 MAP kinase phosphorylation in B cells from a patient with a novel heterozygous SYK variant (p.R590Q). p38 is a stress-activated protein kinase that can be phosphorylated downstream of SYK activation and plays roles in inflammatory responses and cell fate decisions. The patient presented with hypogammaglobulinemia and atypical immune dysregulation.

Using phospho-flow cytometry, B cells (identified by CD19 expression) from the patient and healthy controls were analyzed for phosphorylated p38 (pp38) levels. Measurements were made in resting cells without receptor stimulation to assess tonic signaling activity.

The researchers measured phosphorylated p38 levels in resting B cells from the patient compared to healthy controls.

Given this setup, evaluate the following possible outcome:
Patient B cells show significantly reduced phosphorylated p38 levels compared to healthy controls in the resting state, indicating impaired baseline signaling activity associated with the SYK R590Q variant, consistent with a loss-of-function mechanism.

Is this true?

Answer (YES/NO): NO